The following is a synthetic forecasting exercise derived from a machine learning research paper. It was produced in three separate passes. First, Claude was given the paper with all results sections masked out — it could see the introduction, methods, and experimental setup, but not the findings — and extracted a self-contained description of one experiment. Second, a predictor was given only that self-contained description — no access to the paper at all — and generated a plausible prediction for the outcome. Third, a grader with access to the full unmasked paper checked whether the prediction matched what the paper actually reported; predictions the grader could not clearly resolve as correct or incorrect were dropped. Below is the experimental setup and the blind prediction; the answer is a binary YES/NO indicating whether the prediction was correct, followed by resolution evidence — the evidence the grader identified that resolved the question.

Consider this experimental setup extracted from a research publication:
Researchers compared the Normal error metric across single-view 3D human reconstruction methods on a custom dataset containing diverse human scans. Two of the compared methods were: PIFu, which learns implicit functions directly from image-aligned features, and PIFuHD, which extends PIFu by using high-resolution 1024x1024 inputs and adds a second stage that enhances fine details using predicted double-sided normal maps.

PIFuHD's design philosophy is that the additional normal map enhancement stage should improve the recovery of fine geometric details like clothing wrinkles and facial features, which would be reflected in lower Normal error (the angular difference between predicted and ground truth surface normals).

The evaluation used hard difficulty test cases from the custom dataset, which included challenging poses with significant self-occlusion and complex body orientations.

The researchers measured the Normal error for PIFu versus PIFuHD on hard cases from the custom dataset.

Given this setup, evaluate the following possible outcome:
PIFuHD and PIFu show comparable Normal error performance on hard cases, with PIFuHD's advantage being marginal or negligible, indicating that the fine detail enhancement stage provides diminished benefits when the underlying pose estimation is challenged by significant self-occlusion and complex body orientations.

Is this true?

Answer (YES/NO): NO